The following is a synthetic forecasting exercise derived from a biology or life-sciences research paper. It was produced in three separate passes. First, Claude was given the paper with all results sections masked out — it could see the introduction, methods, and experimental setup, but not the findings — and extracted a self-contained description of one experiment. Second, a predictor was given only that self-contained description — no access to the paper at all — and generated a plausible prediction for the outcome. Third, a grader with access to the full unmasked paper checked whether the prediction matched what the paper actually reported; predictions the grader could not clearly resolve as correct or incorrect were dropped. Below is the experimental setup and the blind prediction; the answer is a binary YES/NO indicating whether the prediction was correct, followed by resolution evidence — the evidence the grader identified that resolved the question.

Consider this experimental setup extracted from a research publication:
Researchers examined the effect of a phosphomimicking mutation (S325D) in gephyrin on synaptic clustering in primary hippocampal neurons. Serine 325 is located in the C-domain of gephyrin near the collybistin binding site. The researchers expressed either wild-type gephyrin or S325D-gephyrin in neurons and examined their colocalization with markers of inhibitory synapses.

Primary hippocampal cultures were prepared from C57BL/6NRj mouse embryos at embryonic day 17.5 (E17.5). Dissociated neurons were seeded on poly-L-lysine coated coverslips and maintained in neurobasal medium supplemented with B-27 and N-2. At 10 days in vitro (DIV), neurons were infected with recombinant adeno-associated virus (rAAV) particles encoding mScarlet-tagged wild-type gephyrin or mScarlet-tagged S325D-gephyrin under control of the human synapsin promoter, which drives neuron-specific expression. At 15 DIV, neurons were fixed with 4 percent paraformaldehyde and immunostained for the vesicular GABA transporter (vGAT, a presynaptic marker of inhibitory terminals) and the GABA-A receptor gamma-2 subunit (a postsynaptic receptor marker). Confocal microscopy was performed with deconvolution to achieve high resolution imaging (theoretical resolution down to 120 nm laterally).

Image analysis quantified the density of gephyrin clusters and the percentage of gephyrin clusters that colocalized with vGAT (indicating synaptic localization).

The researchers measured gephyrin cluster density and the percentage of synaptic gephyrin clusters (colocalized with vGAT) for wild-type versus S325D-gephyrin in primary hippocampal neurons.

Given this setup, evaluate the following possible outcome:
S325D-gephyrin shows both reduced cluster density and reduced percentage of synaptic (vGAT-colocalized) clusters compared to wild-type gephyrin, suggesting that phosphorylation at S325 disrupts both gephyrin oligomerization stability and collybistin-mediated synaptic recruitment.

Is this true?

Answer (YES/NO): NO